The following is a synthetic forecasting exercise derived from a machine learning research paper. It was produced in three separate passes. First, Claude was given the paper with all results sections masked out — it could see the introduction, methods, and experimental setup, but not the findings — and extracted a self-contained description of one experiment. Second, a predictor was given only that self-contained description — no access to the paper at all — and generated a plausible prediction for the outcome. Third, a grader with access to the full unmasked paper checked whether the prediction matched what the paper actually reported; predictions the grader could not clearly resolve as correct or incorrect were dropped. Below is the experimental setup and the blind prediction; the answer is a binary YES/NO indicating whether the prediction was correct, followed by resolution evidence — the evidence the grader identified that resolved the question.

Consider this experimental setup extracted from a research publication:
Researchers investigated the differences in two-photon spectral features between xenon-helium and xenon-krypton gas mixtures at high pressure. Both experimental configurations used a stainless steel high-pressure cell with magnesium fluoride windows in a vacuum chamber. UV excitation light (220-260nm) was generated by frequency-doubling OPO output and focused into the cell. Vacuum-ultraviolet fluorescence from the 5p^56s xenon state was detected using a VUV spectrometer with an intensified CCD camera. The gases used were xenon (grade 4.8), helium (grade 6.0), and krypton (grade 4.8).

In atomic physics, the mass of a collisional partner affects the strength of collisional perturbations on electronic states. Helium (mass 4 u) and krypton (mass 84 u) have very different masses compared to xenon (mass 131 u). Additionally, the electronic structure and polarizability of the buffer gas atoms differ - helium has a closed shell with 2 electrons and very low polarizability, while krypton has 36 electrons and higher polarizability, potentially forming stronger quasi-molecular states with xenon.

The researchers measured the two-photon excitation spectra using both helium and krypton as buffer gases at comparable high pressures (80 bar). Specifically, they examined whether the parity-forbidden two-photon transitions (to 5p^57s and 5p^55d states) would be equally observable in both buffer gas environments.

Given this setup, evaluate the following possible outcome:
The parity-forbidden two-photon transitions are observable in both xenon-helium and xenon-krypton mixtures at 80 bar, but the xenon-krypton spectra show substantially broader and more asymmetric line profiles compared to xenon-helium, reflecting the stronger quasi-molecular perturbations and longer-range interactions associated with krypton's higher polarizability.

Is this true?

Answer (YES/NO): NO